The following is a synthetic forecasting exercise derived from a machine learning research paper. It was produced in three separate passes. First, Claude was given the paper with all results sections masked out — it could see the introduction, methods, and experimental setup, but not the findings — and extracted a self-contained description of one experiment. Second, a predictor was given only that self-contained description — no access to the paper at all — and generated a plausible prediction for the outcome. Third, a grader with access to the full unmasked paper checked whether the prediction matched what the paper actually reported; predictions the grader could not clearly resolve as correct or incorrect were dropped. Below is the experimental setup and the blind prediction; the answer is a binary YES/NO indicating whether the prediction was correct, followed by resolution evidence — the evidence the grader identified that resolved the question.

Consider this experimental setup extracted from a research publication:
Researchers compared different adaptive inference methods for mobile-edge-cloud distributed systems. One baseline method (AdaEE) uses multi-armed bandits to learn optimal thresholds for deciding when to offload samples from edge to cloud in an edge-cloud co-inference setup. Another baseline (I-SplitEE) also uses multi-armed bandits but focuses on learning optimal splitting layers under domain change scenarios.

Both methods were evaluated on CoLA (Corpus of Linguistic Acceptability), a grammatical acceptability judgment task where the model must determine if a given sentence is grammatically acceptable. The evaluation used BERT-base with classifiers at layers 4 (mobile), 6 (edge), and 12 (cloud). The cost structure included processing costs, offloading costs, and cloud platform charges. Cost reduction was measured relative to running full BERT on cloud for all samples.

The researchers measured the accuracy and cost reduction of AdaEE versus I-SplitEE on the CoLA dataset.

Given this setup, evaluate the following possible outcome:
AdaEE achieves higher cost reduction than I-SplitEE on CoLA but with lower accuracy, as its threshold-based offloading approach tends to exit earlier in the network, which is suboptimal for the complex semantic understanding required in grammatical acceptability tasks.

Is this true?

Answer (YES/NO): YES